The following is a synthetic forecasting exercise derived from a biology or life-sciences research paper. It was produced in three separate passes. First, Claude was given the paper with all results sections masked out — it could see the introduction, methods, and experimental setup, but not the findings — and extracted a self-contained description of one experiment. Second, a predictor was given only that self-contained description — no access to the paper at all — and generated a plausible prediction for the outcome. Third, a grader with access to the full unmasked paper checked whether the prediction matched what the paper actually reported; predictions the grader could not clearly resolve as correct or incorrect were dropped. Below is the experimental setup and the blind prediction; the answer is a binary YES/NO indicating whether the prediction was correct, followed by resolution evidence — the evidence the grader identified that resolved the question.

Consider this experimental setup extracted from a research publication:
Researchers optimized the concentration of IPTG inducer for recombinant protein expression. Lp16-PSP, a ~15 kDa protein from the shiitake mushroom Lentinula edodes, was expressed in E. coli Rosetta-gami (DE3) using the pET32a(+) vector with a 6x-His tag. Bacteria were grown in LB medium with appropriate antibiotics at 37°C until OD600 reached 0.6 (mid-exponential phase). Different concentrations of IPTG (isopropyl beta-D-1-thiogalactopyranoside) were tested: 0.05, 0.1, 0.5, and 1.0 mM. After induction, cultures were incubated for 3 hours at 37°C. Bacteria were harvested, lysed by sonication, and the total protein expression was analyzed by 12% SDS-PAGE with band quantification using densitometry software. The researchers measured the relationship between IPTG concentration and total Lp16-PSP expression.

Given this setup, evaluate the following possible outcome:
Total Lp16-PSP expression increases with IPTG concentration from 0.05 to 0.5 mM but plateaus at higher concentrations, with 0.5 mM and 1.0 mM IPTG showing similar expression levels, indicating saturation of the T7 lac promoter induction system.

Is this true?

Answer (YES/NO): NO